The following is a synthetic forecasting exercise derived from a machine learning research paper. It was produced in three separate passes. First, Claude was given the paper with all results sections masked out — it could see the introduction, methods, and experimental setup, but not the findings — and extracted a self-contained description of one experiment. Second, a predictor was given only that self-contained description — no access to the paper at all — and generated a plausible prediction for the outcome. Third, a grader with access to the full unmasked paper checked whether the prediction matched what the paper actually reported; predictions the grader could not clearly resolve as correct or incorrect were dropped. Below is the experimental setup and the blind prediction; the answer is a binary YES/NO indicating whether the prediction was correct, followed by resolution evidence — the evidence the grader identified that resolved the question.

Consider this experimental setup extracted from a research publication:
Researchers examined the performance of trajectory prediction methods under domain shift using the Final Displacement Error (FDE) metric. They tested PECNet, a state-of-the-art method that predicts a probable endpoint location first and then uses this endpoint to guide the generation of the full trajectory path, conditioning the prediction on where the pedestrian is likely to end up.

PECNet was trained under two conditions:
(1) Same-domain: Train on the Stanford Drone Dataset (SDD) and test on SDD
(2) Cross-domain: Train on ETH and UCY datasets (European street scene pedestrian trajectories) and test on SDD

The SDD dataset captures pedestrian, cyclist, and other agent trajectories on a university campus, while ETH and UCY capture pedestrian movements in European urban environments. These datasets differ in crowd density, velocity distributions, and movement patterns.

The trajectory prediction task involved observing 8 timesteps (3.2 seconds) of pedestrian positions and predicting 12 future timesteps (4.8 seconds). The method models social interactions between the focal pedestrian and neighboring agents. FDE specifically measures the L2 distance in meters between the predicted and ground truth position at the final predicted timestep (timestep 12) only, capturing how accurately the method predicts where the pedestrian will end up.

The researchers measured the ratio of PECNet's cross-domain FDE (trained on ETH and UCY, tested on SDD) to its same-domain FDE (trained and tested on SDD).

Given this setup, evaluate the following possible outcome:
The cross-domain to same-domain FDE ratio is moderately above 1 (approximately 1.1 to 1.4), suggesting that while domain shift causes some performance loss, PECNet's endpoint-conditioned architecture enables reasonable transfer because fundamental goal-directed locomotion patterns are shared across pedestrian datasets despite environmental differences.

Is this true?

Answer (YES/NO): NO